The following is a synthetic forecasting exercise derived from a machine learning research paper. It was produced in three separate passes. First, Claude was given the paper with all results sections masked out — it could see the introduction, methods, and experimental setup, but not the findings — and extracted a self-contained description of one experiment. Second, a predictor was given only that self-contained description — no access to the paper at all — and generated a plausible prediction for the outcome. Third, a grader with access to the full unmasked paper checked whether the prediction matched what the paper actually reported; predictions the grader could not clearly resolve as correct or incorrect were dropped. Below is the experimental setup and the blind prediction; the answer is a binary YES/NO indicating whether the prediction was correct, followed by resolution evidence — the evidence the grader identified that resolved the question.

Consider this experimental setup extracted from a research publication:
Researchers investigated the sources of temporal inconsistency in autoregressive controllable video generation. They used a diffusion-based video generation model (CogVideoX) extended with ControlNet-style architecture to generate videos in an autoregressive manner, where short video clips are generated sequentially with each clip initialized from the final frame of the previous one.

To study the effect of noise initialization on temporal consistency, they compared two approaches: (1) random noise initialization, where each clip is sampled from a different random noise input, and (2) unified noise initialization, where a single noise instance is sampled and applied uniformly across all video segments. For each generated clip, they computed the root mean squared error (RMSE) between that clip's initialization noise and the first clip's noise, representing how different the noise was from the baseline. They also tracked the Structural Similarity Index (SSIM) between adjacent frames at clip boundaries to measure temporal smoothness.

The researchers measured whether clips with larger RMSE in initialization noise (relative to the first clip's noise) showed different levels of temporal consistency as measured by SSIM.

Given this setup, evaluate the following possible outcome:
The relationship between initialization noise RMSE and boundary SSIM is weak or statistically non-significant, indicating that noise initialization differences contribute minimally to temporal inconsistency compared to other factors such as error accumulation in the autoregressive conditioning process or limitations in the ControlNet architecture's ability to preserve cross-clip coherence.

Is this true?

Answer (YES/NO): NO